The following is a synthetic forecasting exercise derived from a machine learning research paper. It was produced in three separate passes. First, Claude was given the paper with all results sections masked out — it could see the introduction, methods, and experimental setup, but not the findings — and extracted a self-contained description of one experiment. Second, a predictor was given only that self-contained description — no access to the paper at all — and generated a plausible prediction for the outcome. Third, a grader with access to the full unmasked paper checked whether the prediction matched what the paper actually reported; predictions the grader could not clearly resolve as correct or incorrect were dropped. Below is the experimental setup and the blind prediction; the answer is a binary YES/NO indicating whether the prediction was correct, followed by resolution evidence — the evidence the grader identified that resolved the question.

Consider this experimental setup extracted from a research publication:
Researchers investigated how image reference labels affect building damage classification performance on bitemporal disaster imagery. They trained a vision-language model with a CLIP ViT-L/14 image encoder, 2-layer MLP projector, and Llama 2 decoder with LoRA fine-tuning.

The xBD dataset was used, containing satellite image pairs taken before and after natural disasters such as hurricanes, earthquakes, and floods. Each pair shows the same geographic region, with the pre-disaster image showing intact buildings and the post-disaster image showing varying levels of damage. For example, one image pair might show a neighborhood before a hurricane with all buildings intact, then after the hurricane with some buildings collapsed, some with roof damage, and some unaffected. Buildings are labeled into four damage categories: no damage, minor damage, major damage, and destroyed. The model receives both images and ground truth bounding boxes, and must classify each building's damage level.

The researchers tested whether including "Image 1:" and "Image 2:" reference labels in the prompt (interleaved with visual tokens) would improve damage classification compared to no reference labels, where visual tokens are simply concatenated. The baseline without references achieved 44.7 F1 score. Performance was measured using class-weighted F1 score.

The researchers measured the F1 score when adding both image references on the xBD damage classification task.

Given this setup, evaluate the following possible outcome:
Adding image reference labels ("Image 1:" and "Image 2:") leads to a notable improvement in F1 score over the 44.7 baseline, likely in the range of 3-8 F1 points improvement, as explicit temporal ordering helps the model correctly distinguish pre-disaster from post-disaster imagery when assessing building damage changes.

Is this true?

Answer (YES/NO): YES